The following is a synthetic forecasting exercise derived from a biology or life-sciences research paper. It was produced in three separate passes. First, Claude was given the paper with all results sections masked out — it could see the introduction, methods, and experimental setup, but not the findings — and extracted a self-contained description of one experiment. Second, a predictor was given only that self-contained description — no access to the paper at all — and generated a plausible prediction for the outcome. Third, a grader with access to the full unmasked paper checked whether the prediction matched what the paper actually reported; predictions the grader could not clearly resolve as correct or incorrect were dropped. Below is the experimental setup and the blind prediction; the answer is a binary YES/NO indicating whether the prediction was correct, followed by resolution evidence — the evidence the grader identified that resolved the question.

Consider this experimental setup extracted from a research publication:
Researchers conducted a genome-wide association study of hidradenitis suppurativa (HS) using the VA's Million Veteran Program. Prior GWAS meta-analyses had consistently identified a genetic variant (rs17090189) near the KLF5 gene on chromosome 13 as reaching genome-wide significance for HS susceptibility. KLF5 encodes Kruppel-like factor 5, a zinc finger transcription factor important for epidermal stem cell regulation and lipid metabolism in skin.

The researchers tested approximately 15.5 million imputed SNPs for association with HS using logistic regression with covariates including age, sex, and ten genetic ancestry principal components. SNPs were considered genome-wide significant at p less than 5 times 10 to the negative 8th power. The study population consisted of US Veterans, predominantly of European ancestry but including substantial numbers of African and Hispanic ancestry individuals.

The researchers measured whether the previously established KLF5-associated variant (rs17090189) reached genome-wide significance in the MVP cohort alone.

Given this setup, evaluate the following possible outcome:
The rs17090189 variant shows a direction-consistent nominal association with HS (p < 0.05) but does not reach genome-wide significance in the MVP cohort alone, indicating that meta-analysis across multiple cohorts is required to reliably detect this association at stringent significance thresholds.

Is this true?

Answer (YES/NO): YES